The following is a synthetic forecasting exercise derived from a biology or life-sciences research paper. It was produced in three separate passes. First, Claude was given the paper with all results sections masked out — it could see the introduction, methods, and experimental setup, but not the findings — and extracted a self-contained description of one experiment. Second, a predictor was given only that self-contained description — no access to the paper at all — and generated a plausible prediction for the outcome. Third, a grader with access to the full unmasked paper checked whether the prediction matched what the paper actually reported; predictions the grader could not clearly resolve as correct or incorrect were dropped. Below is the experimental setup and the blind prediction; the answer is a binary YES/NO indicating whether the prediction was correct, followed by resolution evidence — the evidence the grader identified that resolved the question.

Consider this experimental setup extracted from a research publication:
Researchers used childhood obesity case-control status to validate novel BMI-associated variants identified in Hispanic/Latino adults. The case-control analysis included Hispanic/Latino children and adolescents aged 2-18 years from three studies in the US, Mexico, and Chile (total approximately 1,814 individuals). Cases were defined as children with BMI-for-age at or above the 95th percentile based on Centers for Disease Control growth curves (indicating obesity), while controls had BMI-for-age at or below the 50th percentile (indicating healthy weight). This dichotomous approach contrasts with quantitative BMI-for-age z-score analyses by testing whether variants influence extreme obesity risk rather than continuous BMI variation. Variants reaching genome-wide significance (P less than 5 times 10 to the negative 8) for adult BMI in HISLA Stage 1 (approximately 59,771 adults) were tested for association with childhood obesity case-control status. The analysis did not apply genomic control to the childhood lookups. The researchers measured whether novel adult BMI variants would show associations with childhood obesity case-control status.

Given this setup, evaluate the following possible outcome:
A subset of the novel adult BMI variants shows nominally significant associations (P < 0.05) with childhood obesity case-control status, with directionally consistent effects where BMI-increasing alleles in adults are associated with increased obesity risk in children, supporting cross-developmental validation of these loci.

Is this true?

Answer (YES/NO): YES